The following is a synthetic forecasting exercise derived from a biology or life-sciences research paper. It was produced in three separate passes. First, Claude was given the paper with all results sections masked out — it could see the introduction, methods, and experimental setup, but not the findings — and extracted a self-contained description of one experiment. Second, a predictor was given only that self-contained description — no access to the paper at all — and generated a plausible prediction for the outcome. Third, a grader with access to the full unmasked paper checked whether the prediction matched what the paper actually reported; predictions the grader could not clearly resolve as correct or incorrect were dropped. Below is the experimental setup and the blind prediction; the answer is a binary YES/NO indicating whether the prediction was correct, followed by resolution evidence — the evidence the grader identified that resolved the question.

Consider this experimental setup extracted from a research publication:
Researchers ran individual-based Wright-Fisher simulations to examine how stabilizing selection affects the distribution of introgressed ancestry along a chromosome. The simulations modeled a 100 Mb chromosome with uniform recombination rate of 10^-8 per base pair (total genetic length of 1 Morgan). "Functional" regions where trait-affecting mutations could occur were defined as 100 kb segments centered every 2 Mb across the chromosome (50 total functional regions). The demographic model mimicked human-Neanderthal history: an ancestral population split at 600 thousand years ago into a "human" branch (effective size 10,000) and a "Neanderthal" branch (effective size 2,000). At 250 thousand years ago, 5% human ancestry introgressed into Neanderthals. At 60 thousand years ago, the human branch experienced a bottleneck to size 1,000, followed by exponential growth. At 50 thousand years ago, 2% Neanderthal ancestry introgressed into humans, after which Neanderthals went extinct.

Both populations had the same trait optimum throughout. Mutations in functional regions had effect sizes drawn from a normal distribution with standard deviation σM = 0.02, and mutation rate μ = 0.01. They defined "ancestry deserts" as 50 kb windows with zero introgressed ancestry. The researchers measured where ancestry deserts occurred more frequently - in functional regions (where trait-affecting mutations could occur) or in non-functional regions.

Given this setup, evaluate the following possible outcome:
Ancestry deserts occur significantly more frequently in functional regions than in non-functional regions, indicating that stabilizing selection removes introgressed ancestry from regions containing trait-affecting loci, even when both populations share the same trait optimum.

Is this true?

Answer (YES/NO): YES